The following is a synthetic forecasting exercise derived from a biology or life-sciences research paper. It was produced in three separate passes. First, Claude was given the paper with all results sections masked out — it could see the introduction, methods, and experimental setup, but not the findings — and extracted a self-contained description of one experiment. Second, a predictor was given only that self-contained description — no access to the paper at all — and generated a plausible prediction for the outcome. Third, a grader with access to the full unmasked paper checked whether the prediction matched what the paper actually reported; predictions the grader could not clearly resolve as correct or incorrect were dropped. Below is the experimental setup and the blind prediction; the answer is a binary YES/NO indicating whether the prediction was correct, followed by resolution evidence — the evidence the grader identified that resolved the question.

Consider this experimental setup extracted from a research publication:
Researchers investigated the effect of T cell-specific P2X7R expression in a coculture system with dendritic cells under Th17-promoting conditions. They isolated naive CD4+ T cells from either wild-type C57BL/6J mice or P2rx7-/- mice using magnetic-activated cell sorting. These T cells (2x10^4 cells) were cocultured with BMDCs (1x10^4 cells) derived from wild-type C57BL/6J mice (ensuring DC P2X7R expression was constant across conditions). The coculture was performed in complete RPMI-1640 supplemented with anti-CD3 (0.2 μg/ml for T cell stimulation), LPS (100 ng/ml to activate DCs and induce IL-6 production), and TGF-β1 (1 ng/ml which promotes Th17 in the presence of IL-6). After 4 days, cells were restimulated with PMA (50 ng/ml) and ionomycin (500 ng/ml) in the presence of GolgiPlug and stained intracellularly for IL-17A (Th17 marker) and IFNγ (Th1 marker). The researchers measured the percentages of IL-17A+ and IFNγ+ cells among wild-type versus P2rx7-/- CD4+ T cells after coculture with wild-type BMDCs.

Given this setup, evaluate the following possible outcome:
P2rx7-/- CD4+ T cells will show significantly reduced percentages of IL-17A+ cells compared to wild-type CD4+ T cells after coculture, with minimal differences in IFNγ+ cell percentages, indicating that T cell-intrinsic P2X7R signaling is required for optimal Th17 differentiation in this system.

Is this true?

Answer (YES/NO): NO